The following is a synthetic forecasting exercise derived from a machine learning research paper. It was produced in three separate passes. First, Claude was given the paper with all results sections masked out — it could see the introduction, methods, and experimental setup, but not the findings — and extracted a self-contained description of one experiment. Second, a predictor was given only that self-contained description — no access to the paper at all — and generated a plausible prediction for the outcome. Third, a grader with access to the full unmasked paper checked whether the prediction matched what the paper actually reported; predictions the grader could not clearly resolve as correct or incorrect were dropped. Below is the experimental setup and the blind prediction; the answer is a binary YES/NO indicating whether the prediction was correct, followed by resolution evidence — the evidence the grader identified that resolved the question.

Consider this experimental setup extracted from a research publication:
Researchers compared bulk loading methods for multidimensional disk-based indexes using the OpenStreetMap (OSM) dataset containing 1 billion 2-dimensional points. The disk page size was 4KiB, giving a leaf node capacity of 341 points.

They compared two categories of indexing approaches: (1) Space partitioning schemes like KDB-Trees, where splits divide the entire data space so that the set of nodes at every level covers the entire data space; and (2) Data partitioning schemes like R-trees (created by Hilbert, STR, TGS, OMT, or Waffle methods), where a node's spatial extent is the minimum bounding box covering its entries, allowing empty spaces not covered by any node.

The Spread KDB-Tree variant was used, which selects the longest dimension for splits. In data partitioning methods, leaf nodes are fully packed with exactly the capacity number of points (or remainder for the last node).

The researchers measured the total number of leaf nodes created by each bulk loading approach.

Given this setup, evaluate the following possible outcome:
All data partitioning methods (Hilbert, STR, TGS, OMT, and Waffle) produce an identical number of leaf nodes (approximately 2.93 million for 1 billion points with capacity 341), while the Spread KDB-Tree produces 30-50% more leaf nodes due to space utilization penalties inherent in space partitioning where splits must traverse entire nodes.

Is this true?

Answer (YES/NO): YES